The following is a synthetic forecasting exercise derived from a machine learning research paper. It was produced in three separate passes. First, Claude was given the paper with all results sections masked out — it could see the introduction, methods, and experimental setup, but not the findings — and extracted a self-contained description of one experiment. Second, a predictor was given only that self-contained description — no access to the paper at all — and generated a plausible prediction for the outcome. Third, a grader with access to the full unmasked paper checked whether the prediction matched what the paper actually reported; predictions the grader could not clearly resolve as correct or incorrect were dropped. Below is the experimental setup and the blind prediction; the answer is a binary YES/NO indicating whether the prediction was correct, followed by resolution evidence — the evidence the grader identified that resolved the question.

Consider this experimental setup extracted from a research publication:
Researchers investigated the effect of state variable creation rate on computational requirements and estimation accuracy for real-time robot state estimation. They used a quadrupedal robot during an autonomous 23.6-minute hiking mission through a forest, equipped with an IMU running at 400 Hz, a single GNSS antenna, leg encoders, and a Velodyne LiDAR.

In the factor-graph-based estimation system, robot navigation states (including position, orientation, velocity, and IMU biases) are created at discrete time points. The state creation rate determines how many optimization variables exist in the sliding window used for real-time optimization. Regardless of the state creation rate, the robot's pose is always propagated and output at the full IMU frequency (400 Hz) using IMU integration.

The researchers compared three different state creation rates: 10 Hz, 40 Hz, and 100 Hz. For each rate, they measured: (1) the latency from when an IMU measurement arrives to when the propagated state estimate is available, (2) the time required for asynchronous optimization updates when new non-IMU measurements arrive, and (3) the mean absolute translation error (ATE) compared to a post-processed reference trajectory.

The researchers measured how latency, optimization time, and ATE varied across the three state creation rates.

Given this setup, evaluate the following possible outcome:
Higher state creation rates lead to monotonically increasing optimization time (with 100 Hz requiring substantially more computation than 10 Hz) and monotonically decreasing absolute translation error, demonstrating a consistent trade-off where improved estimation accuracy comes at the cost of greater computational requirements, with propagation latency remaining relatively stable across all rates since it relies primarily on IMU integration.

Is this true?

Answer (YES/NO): NO